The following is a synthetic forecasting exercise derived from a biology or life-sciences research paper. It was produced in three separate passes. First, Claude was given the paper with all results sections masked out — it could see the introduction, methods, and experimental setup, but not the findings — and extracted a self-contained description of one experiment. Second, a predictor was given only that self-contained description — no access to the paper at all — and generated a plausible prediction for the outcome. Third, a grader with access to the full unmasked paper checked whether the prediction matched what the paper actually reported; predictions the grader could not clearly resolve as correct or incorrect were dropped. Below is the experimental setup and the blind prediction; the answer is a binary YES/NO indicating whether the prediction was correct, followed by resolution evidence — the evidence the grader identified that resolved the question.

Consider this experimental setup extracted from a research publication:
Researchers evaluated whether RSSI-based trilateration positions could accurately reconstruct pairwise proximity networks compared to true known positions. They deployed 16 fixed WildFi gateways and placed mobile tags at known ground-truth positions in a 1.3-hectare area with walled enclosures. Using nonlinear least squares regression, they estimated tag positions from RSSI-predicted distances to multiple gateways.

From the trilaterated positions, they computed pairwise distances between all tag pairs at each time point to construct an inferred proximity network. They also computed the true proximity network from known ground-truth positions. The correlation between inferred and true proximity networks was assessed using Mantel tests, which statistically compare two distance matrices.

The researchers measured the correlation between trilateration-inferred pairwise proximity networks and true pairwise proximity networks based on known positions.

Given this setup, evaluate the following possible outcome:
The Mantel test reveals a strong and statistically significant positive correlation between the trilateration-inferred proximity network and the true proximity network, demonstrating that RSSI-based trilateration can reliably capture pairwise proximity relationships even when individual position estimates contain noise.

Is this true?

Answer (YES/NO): YES